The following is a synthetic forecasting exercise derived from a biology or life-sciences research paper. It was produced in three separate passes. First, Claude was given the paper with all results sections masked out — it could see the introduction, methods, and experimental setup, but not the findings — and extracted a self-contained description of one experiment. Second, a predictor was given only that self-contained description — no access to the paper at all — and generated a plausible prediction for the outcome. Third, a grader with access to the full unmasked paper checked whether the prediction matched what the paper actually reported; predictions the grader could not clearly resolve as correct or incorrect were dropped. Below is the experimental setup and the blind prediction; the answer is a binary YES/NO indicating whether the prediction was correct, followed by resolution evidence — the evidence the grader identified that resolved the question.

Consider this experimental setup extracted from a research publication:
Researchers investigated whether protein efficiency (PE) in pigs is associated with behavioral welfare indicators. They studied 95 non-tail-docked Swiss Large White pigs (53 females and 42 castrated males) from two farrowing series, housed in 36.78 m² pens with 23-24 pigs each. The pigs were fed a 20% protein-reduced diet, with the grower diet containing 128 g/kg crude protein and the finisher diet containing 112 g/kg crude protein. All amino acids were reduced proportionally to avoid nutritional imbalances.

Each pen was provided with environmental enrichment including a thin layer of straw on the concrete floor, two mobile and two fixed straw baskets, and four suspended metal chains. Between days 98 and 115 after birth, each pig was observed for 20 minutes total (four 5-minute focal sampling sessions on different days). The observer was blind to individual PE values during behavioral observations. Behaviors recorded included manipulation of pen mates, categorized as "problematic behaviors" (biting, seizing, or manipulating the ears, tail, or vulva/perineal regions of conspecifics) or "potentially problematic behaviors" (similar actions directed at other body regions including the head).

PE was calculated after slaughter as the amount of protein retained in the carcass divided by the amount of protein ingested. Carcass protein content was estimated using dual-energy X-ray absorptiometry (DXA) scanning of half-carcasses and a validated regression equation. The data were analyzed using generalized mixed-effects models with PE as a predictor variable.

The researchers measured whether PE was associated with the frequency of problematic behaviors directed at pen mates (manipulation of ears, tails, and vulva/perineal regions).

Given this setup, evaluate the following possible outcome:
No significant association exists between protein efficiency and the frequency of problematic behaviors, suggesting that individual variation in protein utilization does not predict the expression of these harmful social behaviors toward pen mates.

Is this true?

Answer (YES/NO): YES